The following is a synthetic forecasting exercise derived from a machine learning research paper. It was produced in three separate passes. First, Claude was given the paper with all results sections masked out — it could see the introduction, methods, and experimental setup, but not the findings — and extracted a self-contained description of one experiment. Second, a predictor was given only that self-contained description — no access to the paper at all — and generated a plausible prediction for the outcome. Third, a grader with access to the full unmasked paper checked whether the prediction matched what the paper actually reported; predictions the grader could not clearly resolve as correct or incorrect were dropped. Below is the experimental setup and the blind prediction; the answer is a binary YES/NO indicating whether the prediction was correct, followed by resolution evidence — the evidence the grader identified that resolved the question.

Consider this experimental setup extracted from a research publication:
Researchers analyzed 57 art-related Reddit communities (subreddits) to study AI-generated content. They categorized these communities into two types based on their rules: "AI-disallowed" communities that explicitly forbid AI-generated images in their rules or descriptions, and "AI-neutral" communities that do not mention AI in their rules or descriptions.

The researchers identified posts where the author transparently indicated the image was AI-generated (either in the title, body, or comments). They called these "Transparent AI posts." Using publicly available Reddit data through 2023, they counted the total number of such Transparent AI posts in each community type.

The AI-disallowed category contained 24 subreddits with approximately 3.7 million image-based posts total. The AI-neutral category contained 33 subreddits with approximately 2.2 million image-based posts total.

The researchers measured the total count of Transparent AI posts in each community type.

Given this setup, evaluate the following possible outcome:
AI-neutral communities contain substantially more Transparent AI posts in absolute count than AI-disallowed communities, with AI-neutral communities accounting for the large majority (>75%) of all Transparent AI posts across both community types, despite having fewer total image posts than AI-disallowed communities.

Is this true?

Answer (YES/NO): NO